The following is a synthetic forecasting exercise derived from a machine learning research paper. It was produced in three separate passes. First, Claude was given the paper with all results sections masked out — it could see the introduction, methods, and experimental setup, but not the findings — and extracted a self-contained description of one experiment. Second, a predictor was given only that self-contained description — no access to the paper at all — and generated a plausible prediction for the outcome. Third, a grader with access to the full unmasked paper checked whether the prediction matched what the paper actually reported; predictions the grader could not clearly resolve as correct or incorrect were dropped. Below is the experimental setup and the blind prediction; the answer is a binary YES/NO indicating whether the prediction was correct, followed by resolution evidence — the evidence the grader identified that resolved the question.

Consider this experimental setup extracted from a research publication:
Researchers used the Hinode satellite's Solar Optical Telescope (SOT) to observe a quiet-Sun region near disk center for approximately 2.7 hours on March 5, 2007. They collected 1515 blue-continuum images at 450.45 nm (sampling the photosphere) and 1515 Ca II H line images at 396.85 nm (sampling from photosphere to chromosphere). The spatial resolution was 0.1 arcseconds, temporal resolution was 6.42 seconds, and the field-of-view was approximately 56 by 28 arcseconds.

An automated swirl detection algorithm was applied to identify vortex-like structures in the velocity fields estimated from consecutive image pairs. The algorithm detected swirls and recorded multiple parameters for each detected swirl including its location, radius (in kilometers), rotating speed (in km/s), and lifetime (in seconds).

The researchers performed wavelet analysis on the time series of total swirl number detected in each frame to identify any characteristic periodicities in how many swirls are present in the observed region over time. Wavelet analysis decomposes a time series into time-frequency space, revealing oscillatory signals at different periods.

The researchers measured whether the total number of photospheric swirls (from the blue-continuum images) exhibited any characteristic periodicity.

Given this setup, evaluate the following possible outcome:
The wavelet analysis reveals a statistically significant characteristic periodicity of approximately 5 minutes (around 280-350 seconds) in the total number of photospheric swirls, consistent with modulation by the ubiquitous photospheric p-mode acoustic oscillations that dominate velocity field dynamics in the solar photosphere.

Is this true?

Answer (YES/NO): YES